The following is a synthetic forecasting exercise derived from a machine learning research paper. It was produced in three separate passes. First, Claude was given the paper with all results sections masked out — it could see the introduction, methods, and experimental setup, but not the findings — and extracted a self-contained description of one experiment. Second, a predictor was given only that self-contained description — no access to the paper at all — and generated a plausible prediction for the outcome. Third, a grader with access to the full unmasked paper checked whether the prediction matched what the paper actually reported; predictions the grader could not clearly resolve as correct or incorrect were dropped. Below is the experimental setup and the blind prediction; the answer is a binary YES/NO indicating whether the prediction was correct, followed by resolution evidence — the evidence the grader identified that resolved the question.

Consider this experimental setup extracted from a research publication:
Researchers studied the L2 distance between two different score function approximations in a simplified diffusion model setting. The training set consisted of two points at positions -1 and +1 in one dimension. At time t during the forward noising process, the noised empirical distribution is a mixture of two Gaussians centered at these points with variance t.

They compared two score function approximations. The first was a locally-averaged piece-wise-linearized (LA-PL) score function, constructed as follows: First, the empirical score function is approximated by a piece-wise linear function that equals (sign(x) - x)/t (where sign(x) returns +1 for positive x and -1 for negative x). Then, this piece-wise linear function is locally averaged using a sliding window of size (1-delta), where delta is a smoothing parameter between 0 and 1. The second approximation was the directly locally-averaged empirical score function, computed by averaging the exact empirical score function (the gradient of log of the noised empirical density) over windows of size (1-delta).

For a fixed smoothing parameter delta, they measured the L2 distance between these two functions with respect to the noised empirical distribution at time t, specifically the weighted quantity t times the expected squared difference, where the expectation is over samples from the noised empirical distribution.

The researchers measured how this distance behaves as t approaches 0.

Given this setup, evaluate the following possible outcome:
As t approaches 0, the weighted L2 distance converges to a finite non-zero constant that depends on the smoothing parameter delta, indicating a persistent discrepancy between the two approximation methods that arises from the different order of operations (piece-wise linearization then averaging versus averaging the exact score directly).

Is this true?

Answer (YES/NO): NO